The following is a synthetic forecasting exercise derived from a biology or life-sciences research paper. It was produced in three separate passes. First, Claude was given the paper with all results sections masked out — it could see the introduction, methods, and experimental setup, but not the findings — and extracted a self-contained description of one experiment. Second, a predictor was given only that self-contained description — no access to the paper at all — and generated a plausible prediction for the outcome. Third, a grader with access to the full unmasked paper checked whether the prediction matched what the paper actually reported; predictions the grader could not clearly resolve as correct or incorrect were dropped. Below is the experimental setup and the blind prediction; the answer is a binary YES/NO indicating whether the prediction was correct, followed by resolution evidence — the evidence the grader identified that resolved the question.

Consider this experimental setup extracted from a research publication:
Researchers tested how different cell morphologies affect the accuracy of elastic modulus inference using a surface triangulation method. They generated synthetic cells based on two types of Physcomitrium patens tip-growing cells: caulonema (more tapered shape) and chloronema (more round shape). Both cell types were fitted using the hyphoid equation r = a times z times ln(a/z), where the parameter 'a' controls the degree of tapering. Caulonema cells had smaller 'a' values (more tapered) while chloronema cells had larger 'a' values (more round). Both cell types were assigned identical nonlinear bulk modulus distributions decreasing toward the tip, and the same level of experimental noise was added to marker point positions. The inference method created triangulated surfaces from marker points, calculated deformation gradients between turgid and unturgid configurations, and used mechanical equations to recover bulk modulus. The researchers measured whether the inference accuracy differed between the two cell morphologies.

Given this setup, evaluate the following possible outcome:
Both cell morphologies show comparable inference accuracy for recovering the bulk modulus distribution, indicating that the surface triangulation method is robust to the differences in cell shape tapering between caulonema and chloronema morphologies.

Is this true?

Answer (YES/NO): NO